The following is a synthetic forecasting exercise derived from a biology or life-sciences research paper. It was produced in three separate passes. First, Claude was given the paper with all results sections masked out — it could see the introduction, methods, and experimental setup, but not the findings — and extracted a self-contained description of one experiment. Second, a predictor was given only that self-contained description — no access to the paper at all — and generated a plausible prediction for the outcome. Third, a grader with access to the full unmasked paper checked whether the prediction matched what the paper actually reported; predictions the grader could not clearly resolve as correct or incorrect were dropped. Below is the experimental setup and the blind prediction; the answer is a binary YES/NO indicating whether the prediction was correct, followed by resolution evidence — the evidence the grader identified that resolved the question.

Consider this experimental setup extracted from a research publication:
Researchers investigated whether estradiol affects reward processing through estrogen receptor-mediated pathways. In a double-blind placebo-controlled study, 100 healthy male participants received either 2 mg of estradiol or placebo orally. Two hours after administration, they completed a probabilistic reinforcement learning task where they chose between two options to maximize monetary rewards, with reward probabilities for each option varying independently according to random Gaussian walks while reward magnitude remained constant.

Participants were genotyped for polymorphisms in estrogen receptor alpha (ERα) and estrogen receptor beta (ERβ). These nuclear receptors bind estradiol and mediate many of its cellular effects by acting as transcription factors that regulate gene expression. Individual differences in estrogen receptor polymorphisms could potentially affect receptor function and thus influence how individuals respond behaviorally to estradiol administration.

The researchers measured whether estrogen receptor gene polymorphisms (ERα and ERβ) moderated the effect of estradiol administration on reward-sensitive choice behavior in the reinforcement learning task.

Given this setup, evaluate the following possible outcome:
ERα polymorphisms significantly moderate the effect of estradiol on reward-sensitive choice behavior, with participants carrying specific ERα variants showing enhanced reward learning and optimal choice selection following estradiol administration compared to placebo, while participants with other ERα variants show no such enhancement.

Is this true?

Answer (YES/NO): NO